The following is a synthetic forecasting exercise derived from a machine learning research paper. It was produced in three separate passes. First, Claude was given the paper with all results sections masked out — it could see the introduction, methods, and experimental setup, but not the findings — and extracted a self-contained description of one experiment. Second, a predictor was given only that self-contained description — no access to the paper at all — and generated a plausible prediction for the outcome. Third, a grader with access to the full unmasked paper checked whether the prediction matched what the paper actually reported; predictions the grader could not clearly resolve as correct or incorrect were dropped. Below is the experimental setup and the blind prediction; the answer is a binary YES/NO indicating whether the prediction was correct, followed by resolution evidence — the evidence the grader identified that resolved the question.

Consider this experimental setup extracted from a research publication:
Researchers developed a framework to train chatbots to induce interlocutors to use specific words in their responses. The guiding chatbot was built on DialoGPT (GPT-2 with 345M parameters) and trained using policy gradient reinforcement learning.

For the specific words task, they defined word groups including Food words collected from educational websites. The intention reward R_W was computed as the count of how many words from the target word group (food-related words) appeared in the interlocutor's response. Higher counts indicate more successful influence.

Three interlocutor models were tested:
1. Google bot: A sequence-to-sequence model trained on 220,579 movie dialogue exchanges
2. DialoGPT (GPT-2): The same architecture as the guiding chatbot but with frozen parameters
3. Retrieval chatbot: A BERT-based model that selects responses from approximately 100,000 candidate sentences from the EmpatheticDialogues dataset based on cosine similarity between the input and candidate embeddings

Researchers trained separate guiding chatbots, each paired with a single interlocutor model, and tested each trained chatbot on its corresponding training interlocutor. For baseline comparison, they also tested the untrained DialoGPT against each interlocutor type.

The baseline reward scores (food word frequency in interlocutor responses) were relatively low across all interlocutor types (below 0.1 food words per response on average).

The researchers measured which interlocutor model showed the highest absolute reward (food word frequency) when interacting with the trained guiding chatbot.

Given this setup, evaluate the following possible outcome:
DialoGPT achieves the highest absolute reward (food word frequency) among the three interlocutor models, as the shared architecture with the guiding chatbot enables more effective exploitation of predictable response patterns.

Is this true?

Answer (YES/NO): NO